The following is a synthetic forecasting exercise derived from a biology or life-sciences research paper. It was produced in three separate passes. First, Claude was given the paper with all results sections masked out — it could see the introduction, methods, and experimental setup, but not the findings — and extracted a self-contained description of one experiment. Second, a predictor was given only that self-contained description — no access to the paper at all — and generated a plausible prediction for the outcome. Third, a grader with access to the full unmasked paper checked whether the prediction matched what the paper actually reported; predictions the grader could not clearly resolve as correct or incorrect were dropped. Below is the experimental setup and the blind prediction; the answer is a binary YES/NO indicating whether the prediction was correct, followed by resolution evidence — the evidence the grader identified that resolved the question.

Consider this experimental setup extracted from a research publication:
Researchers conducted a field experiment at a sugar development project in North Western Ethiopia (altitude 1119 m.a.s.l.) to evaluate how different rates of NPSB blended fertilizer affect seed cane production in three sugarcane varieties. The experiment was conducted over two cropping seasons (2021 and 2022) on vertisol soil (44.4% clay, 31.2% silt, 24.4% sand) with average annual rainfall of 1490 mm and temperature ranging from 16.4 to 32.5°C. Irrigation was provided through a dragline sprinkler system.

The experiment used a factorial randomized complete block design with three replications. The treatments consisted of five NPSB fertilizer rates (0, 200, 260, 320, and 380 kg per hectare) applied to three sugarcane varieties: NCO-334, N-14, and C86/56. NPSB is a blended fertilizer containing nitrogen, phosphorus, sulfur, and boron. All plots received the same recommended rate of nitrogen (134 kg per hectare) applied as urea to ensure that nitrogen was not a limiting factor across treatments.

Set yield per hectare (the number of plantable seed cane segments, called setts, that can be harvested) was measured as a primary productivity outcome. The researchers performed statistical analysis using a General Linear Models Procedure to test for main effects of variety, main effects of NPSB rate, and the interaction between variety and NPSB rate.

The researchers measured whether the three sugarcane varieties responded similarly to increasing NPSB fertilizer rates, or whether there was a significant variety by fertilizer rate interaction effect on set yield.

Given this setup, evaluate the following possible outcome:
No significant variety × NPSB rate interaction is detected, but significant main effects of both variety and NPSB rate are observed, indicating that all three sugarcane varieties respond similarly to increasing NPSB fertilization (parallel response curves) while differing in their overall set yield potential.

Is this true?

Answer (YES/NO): NO